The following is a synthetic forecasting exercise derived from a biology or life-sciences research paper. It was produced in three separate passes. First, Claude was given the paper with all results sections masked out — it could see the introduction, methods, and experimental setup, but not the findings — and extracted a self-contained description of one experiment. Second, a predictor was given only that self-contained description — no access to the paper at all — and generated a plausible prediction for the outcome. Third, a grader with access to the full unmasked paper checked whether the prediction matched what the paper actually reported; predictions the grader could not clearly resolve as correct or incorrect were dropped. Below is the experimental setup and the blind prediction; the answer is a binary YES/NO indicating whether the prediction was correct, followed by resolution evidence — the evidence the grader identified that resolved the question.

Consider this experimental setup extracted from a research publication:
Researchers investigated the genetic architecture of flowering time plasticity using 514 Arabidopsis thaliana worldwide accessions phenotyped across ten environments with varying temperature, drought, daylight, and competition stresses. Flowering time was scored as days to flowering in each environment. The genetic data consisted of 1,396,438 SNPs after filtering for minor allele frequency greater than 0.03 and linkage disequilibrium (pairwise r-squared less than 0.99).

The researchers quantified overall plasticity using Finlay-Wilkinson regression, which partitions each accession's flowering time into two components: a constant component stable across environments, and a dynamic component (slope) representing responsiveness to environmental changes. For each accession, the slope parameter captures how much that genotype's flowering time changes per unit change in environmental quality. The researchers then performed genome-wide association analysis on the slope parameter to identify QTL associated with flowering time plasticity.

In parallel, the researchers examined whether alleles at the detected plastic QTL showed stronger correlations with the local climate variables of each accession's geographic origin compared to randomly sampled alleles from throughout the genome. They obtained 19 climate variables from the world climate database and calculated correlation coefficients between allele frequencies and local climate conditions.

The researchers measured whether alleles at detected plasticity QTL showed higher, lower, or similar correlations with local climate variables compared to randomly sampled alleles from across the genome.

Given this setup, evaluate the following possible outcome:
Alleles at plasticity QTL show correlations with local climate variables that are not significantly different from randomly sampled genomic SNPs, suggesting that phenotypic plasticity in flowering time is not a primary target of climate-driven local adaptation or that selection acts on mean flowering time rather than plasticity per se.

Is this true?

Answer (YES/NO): NO